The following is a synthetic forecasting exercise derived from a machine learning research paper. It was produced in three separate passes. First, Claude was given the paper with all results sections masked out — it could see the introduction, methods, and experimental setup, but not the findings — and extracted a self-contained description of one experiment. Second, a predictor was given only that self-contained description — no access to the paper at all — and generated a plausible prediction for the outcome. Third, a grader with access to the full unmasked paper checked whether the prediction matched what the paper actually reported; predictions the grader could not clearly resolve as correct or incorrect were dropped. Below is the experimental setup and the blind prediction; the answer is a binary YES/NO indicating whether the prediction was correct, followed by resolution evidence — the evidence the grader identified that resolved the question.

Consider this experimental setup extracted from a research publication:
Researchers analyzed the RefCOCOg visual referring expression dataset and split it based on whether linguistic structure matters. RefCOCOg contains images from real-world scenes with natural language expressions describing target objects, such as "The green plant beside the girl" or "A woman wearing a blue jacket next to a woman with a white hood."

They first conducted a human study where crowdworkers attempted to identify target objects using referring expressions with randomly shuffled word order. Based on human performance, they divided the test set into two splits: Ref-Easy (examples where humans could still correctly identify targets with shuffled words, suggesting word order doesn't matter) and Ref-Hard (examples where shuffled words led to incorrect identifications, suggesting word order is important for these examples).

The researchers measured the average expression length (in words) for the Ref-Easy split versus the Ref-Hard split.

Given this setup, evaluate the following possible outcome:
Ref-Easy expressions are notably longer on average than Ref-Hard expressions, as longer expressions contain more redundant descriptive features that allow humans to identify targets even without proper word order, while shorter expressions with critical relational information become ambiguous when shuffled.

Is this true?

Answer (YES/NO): NO